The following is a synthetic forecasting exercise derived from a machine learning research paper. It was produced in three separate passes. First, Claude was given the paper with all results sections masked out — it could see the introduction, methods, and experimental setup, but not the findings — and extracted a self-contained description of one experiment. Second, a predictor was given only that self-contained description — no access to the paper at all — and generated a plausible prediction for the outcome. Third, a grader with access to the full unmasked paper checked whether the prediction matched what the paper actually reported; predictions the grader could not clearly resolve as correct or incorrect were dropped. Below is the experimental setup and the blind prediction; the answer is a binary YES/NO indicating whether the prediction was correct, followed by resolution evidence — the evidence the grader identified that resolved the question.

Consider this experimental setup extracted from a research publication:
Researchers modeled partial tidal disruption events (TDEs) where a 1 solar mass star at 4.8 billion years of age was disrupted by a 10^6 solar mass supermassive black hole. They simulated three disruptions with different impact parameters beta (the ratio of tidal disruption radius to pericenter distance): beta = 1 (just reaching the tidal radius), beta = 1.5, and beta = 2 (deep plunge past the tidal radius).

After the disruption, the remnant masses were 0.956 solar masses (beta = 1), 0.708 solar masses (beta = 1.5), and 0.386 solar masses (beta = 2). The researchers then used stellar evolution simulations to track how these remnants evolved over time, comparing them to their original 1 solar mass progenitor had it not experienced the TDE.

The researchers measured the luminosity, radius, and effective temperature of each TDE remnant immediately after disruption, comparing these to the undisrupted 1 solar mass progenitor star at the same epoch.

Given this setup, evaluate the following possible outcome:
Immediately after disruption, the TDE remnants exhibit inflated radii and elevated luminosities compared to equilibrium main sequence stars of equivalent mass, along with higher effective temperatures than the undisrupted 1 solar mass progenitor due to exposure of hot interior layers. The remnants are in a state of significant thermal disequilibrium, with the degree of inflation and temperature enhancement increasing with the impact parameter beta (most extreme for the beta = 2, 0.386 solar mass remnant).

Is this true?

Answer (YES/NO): NO